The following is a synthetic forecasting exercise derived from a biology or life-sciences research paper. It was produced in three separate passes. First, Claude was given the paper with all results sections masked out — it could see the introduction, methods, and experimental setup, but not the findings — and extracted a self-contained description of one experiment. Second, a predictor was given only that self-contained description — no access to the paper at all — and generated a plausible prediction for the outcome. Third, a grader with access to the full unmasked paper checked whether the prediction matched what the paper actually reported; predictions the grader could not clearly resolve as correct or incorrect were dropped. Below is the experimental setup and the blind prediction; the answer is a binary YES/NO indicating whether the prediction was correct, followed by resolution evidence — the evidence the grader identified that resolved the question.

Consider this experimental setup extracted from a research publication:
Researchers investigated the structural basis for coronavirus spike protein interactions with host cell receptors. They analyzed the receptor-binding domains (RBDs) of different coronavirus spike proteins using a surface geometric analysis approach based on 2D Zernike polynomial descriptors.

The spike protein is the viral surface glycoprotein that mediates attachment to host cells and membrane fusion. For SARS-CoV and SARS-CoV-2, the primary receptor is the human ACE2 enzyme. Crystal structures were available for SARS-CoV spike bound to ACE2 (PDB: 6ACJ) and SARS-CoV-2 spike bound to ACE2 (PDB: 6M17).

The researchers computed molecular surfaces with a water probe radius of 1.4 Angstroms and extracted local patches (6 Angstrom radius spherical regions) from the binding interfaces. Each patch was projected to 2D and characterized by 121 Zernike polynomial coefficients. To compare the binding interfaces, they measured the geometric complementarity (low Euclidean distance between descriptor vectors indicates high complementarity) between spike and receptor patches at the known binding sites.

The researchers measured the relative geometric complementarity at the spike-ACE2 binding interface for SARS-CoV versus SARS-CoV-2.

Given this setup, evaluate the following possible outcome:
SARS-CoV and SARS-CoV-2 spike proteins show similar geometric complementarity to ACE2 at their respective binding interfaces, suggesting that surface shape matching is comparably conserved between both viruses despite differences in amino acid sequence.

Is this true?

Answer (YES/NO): YES